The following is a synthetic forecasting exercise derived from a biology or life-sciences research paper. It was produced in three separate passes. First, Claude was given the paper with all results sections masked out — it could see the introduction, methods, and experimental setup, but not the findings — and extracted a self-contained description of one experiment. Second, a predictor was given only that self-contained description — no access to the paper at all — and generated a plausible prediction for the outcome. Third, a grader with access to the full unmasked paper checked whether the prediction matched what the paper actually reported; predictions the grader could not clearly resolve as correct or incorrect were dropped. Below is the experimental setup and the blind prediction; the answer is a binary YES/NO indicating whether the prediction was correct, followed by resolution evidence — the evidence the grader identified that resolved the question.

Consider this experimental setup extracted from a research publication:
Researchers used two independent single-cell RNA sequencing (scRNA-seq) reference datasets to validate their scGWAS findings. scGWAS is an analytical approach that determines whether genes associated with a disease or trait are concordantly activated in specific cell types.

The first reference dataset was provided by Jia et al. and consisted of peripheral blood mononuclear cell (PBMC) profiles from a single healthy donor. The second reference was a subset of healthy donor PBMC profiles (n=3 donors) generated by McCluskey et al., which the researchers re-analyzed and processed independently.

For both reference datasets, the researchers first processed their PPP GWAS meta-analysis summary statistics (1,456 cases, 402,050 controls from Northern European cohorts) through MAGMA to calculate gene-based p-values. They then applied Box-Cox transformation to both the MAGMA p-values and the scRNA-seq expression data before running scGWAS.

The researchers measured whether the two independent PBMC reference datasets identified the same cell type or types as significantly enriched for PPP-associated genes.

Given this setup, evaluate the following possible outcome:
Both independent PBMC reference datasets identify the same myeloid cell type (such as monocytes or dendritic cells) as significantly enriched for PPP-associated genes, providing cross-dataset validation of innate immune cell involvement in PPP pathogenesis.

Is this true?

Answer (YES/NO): YES